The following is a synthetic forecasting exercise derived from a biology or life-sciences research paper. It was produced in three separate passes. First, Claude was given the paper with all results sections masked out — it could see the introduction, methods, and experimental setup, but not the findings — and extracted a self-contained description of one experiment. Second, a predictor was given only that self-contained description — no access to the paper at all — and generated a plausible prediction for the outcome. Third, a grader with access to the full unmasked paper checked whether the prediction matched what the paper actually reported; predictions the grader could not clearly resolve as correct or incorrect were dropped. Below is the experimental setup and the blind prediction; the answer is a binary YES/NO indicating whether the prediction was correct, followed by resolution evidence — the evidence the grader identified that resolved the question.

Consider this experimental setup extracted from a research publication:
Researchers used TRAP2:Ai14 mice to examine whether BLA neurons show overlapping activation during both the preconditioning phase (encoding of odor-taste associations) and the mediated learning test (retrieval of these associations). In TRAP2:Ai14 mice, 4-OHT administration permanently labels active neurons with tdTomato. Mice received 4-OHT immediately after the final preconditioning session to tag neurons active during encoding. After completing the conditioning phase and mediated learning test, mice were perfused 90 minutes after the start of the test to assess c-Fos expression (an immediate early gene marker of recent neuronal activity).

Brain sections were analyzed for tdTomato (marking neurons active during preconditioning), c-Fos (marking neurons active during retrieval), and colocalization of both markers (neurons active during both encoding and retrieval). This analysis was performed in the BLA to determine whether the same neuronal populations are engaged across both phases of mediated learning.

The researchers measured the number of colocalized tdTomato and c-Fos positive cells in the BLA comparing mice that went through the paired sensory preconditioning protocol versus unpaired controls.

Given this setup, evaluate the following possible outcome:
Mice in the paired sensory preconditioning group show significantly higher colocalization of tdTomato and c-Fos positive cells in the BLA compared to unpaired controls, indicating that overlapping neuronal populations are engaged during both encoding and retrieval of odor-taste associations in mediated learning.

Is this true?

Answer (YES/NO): NO